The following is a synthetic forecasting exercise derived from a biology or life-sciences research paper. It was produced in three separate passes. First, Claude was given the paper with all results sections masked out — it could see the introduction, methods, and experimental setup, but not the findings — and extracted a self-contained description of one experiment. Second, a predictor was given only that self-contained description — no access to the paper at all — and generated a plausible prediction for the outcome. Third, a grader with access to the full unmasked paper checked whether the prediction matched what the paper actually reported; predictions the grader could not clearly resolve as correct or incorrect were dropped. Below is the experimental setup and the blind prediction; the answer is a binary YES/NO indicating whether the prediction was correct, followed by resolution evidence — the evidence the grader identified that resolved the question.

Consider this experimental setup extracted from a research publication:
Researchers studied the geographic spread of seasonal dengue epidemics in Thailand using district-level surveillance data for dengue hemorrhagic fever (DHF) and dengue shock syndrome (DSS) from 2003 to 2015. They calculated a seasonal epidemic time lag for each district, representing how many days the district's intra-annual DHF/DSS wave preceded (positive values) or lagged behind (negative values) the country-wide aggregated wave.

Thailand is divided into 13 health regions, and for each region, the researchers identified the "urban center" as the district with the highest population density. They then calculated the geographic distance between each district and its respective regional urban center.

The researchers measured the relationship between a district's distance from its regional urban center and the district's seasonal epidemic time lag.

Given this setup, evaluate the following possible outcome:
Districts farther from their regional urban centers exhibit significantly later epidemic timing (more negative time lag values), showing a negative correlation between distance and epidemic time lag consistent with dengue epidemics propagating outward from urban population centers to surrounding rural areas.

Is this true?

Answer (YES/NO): NO